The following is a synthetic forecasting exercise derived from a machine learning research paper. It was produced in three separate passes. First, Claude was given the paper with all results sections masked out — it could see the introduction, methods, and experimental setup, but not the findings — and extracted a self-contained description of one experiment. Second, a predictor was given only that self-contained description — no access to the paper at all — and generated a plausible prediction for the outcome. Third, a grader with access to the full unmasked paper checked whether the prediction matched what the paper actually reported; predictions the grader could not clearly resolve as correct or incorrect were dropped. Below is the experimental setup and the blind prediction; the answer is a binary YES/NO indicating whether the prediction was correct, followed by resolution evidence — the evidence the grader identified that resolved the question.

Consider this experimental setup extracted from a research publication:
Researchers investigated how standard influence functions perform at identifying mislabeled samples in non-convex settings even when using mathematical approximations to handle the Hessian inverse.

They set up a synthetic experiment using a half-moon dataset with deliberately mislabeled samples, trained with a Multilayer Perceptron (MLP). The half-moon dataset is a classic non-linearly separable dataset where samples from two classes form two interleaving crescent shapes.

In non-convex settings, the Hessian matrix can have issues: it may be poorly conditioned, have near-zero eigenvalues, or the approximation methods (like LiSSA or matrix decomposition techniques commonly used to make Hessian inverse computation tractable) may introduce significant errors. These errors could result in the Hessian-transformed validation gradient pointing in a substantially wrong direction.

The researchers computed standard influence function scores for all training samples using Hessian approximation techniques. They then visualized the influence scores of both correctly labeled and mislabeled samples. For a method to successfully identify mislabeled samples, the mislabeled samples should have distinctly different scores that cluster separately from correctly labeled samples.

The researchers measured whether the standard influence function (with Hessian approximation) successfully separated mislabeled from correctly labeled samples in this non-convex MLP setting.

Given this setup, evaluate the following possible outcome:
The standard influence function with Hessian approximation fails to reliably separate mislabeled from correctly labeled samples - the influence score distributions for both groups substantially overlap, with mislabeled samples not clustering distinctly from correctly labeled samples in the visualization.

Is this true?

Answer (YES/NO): YES